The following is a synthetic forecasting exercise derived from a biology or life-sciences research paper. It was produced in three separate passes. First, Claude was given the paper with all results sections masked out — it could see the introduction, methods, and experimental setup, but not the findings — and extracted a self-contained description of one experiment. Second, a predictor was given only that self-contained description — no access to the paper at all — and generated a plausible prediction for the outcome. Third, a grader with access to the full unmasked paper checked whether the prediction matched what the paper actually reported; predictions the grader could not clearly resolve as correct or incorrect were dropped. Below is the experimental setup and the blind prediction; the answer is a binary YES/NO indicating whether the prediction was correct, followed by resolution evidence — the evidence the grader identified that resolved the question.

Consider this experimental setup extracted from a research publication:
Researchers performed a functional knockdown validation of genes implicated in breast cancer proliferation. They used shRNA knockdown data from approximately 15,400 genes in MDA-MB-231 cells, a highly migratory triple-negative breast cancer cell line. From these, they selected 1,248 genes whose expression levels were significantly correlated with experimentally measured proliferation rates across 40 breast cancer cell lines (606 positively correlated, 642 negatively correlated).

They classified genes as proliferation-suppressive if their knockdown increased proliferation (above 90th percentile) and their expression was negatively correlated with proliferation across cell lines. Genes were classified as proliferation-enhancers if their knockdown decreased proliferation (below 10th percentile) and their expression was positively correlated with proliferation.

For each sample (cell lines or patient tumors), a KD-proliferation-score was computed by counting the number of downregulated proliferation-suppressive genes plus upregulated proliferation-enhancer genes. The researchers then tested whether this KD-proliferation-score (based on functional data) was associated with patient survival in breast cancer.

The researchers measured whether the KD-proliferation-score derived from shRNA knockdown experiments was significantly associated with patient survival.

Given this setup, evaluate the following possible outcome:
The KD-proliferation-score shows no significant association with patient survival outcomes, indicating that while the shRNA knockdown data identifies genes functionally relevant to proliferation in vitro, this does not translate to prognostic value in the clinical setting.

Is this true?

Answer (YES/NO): NO